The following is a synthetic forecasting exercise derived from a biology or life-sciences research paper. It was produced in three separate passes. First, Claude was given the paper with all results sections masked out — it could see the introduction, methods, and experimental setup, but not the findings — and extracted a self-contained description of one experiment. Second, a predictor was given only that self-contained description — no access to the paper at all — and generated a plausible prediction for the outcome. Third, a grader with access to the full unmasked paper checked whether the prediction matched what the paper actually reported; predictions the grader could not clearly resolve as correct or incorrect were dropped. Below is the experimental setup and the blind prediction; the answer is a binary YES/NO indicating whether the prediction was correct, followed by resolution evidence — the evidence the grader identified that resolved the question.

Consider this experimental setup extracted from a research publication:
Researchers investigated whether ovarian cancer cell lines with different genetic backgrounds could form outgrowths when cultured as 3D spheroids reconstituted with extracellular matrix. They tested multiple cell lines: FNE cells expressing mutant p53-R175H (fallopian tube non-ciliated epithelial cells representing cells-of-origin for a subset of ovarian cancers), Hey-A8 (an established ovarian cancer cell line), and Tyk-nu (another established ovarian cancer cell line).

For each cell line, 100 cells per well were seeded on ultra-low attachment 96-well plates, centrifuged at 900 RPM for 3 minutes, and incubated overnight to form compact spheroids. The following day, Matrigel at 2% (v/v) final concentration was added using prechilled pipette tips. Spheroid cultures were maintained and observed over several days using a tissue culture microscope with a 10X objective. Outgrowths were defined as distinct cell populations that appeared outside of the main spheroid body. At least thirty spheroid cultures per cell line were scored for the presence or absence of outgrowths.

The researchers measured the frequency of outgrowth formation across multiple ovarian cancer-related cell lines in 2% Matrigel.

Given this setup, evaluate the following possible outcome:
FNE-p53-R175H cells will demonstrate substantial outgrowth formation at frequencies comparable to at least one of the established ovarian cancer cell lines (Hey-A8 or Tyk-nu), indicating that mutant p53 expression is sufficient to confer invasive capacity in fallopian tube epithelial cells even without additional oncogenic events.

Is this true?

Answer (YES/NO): YES